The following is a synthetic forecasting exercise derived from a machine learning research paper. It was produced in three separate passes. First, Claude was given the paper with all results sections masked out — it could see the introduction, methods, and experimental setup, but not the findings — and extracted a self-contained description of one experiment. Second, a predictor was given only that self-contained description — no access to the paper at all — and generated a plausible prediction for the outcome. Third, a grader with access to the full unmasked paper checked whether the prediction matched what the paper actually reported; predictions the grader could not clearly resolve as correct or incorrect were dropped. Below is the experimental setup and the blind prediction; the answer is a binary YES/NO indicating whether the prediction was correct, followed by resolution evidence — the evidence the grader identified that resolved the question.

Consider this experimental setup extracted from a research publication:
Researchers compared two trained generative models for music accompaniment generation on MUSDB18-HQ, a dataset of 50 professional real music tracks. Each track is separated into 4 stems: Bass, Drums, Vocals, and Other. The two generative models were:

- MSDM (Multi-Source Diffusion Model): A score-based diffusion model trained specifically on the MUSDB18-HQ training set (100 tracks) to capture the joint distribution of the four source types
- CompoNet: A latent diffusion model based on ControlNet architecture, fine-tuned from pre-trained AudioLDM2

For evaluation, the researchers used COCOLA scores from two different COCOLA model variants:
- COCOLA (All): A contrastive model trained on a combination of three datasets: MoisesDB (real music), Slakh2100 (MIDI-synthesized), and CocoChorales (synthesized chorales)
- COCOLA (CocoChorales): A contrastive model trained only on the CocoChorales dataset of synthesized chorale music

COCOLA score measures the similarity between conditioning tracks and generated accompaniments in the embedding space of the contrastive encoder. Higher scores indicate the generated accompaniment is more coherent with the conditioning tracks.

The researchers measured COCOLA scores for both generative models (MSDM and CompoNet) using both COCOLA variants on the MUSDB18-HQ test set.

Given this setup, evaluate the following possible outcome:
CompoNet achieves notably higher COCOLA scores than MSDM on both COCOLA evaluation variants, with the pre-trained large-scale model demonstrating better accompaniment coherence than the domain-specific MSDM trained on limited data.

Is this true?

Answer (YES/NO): NO